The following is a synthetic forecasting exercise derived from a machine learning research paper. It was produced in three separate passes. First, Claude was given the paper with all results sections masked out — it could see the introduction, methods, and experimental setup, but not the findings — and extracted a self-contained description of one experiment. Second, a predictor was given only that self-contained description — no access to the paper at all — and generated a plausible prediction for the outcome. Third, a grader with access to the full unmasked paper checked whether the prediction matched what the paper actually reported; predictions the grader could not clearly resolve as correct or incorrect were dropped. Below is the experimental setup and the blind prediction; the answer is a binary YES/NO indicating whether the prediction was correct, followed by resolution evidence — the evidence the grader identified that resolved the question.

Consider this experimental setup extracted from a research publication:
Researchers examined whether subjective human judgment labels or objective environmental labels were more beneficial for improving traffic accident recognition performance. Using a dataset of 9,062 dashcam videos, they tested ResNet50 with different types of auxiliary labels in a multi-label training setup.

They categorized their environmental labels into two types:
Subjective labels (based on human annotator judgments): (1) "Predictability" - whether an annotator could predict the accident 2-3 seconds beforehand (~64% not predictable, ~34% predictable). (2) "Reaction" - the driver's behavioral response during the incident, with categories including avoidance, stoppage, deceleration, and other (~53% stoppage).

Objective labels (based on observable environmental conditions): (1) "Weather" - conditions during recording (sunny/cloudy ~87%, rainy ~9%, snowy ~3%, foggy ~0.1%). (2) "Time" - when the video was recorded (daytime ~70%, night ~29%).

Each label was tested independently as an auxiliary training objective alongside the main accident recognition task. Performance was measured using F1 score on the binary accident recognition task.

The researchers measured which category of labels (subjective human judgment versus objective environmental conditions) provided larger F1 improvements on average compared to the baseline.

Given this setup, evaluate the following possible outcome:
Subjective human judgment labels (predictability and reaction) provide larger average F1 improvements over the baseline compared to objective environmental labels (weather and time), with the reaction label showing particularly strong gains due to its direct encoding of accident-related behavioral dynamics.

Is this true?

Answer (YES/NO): NO